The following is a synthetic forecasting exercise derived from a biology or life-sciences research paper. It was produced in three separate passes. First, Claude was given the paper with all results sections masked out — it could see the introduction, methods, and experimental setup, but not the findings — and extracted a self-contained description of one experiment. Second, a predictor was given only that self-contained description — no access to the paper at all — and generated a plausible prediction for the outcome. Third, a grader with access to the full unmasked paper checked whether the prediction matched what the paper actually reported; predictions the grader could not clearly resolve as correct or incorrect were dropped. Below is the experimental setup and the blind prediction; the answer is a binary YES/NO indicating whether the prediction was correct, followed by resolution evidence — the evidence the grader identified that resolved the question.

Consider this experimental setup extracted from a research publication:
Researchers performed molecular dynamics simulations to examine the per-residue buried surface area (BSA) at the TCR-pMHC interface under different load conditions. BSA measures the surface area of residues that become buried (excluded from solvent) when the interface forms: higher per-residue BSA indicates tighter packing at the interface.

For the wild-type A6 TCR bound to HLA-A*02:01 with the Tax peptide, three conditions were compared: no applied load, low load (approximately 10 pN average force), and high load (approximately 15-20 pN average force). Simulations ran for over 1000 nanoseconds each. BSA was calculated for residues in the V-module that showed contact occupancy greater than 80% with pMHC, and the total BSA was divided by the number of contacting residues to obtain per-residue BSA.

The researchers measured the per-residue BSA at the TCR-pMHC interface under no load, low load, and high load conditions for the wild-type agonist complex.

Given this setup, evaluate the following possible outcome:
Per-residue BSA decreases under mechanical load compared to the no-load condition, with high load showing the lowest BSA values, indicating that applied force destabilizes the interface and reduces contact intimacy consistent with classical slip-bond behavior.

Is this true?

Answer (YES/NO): NO